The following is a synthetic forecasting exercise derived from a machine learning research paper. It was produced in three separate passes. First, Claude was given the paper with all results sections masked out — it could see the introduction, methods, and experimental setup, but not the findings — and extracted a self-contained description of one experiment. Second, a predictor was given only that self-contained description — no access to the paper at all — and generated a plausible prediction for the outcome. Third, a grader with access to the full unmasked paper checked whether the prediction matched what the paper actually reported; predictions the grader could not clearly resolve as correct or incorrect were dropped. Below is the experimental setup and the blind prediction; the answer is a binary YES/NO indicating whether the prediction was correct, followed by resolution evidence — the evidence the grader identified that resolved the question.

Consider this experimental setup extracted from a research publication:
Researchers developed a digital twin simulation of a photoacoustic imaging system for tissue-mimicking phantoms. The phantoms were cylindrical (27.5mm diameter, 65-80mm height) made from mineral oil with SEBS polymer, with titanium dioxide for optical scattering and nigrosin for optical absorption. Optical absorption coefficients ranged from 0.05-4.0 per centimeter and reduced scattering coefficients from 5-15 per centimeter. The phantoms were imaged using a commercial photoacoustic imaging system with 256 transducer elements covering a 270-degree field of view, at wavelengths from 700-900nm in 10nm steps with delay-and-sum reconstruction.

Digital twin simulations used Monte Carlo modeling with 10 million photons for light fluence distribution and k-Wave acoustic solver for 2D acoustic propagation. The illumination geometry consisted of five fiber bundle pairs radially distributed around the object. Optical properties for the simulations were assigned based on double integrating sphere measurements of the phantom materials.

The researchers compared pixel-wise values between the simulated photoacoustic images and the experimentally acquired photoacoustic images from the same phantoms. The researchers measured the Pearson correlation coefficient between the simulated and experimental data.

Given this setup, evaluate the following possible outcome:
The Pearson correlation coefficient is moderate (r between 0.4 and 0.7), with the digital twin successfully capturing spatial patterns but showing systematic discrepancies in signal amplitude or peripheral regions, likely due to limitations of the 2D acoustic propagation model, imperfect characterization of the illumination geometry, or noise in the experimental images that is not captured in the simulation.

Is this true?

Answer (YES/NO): NO